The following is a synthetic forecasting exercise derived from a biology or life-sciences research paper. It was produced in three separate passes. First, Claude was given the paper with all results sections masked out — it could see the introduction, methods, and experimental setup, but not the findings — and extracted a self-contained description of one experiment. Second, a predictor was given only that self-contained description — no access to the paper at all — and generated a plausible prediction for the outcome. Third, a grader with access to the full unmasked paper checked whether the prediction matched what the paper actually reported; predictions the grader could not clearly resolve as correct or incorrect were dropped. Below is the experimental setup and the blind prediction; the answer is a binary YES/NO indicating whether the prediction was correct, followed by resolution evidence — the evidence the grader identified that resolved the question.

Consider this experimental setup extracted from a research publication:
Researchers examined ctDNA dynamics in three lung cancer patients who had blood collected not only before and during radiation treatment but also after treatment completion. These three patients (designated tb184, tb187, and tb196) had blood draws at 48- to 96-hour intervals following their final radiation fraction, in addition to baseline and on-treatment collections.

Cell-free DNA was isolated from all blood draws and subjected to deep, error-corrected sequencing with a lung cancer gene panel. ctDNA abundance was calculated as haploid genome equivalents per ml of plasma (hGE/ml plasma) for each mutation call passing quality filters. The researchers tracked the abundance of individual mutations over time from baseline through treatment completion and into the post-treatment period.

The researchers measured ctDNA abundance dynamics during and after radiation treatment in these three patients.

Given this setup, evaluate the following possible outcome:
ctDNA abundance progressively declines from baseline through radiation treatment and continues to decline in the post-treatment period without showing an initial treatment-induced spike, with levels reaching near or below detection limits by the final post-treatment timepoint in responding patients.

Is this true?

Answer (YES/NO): NO